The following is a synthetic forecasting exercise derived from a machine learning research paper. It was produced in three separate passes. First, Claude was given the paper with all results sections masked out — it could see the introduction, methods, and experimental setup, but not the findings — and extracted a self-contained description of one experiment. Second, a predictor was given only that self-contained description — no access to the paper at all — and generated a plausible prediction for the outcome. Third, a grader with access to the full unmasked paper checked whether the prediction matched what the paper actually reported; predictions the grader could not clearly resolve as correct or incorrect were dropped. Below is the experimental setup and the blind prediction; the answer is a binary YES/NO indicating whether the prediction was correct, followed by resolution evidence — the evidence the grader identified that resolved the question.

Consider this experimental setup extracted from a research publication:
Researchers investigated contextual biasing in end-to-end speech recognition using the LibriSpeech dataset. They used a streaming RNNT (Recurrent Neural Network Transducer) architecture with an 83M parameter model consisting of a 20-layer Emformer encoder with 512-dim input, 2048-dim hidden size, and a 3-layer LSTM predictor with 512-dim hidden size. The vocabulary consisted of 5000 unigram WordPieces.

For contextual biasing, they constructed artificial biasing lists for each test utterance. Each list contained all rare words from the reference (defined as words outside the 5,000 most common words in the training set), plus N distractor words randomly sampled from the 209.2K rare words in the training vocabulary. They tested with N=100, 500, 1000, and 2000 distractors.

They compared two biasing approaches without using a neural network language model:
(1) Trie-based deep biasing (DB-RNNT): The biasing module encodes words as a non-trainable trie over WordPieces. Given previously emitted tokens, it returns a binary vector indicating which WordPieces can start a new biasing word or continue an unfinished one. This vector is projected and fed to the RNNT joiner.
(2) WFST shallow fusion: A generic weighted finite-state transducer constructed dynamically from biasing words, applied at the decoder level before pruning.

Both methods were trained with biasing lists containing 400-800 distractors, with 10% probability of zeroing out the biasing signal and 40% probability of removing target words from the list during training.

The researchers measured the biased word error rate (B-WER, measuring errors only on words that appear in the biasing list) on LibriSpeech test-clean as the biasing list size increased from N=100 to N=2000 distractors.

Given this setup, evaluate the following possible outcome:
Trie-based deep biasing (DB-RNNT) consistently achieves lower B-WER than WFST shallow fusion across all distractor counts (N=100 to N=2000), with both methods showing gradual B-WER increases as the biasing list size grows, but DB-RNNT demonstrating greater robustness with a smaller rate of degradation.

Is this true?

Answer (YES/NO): NO